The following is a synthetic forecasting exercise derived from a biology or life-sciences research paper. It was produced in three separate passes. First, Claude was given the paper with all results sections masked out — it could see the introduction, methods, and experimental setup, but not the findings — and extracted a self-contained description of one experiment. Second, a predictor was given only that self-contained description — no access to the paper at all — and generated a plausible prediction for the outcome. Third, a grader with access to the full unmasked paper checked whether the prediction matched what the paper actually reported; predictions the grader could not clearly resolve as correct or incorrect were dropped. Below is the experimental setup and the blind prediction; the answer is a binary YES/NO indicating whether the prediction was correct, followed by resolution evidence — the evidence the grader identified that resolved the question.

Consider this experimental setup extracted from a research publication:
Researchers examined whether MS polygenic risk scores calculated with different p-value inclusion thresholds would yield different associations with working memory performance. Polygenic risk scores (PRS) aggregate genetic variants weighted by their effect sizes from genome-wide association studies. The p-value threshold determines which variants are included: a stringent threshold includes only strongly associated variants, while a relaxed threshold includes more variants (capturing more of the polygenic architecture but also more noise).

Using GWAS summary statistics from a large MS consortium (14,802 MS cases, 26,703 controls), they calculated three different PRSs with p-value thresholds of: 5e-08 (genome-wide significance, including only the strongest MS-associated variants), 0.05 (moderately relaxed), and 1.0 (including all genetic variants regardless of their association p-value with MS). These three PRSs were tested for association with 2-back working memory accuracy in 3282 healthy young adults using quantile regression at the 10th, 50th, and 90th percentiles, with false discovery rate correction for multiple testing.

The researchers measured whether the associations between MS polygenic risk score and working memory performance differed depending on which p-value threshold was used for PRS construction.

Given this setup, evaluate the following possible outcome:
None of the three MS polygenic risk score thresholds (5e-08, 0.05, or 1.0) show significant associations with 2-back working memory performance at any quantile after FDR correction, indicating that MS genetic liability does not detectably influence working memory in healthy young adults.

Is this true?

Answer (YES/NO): NO